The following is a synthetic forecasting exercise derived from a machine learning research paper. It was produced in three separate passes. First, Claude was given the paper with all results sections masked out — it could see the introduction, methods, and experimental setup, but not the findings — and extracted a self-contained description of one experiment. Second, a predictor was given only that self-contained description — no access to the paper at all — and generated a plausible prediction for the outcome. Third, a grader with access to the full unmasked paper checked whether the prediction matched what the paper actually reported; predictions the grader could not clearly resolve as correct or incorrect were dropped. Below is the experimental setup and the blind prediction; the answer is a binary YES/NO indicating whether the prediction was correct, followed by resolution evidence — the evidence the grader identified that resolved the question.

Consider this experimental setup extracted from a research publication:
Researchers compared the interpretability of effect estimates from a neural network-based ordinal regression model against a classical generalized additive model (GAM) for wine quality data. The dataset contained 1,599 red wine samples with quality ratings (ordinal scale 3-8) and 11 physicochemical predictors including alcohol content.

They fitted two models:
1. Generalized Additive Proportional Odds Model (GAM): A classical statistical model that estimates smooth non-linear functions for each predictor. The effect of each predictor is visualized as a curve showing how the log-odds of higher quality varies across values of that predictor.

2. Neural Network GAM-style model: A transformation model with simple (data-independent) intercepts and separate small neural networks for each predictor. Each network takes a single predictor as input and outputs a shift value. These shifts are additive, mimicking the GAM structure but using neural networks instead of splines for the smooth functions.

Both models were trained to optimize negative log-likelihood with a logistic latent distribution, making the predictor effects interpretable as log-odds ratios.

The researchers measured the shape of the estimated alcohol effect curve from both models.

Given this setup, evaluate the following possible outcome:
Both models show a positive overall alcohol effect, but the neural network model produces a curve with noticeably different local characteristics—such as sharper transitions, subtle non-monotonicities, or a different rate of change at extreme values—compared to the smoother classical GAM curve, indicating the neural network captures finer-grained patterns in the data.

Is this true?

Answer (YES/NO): NO